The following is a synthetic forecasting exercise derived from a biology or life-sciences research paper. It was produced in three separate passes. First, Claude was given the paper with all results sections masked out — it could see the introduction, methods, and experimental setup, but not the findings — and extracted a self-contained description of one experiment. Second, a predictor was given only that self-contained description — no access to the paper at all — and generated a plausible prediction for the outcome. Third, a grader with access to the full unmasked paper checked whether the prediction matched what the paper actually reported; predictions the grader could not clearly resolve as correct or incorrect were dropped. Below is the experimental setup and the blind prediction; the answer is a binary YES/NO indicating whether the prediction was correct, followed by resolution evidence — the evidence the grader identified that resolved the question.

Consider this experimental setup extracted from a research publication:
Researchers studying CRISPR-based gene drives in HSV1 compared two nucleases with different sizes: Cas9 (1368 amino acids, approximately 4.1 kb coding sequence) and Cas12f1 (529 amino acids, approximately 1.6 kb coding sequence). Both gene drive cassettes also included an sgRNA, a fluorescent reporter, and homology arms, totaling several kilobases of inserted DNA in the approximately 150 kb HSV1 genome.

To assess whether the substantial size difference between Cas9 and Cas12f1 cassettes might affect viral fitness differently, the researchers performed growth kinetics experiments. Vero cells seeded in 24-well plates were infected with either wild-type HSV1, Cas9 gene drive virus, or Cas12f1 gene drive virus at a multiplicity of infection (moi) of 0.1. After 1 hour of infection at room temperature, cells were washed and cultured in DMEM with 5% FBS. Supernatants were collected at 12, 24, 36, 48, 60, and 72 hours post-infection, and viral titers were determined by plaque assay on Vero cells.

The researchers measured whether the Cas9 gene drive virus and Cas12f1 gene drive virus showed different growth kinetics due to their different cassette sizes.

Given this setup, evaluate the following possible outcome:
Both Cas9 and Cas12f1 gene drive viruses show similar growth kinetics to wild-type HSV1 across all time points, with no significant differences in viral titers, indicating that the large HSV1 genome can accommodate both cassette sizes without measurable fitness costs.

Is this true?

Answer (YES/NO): NO